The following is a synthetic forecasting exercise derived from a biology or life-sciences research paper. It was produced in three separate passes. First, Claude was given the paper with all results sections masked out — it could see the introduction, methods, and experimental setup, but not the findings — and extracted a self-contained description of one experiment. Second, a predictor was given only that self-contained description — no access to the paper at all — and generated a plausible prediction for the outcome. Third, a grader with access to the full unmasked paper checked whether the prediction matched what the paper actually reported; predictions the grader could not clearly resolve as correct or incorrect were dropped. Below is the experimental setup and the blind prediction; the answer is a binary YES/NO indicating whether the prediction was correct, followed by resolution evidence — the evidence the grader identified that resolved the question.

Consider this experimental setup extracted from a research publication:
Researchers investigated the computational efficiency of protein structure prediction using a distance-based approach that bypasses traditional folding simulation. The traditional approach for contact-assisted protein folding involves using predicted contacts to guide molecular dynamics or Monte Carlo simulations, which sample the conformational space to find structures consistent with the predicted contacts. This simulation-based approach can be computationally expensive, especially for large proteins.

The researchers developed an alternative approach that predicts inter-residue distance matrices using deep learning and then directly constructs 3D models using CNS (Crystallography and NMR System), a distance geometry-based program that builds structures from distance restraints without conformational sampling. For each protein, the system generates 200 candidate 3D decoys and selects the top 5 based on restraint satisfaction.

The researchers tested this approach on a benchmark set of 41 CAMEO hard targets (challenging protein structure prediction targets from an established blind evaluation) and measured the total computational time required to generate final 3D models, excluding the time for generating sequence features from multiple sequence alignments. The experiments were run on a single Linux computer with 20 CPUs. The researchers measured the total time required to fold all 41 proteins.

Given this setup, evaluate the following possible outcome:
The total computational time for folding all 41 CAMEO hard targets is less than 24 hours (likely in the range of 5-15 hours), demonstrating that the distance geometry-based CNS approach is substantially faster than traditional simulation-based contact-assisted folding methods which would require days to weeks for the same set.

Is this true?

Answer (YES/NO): YES